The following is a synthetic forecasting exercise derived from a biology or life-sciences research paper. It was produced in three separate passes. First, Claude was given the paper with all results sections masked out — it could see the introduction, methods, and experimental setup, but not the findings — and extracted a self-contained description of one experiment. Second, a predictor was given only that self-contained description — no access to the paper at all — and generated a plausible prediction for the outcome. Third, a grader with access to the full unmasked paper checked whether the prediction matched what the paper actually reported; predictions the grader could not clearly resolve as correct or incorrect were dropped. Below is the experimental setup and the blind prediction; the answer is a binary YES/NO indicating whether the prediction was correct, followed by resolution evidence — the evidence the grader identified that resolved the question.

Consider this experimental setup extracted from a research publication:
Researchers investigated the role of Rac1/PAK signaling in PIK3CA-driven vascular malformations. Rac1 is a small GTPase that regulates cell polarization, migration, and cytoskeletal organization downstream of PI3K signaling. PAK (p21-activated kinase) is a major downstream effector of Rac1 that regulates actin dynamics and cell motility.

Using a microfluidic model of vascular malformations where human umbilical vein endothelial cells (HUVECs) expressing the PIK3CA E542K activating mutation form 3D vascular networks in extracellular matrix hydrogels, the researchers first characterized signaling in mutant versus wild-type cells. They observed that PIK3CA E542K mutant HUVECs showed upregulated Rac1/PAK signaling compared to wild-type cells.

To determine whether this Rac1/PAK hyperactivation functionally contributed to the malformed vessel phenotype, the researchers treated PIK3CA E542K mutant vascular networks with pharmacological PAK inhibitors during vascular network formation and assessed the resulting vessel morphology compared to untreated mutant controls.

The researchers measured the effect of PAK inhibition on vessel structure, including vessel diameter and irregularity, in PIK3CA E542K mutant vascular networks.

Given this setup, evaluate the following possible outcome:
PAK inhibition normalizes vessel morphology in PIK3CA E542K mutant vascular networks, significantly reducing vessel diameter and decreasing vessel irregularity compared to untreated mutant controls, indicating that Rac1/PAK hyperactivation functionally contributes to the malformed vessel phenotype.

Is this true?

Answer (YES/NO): NO